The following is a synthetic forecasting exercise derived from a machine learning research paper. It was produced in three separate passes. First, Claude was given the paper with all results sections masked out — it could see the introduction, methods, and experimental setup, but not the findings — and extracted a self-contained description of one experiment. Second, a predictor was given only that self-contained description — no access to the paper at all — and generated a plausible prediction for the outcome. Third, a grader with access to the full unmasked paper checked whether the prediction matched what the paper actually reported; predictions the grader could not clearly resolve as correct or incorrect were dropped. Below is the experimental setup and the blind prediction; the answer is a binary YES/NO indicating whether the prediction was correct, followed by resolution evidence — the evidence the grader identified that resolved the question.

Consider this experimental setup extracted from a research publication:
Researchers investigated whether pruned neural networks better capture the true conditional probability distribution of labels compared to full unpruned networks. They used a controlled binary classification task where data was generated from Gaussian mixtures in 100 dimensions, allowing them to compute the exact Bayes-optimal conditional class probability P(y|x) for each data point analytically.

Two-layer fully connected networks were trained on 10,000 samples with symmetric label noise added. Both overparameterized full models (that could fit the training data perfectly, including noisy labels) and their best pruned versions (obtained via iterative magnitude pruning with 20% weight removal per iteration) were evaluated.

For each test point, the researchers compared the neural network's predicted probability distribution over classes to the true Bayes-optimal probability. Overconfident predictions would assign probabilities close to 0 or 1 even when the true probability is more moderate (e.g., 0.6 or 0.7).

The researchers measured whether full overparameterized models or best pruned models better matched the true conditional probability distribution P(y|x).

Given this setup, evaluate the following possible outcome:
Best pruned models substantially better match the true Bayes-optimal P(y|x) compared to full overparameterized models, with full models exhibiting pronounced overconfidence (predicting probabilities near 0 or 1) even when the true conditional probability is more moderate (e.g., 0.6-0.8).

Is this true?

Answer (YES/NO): YES